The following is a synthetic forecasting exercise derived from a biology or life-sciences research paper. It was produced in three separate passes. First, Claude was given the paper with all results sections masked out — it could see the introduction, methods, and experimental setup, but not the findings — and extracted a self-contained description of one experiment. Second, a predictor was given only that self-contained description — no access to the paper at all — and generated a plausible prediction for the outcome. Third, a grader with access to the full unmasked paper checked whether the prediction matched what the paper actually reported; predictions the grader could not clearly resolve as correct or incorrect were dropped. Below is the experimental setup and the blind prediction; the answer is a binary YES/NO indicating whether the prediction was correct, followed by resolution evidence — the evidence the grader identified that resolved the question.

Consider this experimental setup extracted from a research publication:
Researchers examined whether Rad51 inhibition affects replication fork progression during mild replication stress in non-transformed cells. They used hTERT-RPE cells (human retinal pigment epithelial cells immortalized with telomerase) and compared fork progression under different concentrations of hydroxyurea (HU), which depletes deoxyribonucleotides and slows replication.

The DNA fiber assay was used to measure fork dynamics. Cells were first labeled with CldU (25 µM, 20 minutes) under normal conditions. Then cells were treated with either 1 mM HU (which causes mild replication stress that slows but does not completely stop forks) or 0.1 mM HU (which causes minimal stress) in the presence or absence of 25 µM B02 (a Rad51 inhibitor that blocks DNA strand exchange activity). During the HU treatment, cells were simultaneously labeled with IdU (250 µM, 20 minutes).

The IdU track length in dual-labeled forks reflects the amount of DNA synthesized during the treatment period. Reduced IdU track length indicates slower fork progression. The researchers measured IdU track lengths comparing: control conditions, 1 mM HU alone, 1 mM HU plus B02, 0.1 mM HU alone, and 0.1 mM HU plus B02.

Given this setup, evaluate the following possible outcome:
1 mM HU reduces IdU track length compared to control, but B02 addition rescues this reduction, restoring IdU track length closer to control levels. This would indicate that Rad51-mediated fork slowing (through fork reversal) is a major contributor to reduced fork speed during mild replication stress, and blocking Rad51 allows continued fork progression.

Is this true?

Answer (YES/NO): NO